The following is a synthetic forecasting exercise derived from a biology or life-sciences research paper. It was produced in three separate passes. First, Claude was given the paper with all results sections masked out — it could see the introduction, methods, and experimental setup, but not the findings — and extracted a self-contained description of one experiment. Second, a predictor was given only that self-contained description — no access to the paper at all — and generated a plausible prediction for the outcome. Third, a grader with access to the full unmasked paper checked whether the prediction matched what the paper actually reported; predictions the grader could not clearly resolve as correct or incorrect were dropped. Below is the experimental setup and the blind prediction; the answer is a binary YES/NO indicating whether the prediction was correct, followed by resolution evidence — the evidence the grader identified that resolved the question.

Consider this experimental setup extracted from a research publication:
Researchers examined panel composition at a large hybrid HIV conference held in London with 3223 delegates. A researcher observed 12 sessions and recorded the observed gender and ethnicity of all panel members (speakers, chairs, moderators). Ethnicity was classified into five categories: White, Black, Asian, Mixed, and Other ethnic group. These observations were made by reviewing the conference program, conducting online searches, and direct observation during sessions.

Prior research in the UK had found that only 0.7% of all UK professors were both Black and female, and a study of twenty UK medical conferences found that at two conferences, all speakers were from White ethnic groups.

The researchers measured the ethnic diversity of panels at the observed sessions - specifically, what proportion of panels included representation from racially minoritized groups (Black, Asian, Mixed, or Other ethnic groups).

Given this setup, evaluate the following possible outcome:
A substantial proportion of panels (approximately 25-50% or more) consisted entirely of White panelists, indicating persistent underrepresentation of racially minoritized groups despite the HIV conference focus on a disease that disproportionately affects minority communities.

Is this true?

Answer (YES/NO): YES